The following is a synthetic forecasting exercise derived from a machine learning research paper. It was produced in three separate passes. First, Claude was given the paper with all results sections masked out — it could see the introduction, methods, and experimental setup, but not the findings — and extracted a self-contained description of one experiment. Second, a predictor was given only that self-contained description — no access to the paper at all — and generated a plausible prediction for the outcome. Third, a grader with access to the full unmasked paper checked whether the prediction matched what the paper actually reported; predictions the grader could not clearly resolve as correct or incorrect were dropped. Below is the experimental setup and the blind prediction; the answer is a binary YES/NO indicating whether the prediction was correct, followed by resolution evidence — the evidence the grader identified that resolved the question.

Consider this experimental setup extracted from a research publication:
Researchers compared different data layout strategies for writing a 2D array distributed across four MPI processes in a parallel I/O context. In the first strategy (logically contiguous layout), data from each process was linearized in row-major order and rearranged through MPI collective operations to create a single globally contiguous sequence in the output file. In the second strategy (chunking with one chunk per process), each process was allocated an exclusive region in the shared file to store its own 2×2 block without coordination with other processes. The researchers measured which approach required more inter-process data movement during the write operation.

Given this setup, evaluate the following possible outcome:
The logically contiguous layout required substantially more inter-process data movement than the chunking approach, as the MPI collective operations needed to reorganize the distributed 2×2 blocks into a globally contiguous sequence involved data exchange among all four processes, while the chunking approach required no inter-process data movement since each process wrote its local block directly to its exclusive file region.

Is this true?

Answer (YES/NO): YES